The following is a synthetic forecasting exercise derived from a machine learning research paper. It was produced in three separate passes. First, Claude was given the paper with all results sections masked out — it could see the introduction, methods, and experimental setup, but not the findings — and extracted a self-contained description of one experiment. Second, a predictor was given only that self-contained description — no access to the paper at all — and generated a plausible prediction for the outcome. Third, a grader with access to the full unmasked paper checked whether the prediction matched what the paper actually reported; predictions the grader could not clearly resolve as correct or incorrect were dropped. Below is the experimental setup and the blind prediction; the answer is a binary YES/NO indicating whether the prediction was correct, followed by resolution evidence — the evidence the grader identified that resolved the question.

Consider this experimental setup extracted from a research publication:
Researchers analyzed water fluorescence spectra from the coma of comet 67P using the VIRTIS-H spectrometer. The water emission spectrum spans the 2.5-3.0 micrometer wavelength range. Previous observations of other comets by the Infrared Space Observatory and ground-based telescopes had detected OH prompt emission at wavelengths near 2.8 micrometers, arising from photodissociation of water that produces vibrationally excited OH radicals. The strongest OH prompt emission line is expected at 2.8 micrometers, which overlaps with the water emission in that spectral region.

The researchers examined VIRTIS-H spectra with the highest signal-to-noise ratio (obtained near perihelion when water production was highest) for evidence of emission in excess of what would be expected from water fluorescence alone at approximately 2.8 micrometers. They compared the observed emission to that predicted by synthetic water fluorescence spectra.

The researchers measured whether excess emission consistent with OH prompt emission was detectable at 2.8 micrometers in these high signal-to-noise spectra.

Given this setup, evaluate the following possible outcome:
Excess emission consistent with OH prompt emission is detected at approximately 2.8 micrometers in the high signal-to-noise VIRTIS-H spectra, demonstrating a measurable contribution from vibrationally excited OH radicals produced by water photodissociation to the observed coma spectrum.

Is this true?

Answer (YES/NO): YES